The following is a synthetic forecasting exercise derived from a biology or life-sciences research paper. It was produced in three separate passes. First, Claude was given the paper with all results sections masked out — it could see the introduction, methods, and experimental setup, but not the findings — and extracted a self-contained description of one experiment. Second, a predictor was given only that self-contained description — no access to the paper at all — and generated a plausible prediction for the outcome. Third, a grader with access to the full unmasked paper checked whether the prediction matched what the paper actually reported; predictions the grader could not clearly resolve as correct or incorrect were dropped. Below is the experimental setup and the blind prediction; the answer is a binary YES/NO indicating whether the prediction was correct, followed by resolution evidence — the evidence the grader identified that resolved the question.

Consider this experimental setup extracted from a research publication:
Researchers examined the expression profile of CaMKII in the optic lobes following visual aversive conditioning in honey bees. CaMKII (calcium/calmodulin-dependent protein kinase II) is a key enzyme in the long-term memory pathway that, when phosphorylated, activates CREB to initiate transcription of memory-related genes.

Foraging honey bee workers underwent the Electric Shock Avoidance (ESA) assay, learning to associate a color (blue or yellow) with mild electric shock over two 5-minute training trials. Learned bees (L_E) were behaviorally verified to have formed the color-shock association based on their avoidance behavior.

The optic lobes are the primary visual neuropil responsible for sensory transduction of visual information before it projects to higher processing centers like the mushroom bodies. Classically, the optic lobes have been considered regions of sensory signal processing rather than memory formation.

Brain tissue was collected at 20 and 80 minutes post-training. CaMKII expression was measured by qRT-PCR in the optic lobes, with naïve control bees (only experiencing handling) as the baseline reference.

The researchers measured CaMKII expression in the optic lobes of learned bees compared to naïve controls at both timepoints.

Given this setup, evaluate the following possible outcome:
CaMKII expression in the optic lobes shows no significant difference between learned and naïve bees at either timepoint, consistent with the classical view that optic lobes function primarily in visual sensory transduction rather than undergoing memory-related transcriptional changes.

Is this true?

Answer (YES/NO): NO